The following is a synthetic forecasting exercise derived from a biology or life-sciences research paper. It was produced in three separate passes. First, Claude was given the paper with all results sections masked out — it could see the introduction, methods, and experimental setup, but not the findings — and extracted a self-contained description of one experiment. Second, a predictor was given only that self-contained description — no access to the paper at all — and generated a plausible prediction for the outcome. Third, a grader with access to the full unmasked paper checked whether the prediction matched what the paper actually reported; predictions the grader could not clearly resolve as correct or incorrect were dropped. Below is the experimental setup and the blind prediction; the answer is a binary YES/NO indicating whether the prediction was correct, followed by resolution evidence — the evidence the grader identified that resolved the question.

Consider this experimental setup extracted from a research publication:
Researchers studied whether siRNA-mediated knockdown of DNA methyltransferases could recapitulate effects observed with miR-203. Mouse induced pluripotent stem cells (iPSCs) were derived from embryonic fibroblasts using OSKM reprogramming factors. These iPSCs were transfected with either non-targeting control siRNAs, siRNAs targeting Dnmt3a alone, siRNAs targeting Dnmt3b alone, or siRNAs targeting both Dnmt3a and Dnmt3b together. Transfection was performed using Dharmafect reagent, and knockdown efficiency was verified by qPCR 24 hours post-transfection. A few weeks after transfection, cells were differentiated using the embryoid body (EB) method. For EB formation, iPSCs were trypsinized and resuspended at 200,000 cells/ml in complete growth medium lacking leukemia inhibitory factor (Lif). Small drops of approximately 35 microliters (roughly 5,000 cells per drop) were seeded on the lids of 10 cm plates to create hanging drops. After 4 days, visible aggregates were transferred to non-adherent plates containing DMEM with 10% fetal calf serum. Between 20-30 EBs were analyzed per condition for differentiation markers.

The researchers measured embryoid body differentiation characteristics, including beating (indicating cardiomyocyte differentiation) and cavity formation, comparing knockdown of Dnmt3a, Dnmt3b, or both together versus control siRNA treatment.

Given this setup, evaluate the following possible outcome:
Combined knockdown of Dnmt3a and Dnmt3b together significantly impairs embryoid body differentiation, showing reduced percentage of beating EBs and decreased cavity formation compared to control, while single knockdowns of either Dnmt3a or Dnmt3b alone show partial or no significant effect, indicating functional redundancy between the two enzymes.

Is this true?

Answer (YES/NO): NO